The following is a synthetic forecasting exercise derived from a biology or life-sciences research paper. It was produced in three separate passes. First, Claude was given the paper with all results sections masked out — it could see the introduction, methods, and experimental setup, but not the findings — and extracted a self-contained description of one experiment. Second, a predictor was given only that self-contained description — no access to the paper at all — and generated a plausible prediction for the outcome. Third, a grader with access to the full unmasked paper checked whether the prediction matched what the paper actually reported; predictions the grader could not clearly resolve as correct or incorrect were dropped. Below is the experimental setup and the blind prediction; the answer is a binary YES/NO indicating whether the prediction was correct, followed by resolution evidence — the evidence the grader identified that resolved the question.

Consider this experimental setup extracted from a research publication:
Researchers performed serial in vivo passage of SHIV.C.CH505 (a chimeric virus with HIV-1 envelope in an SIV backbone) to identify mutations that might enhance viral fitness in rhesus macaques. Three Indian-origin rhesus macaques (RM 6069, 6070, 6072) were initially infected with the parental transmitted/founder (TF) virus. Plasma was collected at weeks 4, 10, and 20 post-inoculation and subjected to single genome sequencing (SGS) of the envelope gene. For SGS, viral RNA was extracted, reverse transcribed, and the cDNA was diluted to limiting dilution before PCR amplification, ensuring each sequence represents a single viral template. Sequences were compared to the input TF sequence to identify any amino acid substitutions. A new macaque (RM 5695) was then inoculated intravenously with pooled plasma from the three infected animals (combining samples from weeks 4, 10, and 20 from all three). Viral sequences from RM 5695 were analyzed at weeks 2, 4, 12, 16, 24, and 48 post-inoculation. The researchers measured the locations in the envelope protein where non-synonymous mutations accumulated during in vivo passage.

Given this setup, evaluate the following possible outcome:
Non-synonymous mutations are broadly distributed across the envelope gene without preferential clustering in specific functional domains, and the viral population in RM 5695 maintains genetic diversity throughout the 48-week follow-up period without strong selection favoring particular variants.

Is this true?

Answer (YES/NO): NO